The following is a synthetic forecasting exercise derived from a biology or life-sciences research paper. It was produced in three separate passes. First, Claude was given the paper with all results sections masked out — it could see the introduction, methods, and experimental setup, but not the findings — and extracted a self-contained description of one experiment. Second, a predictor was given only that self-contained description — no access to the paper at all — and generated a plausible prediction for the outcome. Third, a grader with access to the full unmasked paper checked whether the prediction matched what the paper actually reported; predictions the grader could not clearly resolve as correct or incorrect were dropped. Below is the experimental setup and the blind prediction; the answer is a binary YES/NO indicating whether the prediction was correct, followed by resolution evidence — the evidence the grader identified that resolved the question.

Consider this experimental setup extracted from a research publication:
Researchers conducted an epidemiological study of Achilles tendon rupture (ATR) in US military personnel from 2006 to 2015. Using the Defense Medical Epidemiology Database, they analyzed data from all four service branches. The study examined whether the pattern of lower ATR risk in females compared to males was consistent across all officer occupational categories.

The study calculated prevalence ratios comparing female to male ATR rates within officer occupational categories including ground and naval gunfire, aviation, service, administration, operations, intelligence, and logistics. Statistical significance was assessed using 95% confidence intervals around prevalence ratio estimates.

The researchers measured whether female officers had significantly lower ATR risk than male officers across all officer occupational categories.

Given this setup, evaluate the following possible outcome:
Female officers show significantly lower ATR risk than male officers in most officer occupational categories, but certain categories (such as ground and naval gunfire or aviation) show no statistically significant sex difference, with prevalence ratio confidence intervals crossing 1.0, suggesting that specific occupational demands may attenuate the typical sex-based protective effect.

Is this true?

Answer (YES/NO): NO